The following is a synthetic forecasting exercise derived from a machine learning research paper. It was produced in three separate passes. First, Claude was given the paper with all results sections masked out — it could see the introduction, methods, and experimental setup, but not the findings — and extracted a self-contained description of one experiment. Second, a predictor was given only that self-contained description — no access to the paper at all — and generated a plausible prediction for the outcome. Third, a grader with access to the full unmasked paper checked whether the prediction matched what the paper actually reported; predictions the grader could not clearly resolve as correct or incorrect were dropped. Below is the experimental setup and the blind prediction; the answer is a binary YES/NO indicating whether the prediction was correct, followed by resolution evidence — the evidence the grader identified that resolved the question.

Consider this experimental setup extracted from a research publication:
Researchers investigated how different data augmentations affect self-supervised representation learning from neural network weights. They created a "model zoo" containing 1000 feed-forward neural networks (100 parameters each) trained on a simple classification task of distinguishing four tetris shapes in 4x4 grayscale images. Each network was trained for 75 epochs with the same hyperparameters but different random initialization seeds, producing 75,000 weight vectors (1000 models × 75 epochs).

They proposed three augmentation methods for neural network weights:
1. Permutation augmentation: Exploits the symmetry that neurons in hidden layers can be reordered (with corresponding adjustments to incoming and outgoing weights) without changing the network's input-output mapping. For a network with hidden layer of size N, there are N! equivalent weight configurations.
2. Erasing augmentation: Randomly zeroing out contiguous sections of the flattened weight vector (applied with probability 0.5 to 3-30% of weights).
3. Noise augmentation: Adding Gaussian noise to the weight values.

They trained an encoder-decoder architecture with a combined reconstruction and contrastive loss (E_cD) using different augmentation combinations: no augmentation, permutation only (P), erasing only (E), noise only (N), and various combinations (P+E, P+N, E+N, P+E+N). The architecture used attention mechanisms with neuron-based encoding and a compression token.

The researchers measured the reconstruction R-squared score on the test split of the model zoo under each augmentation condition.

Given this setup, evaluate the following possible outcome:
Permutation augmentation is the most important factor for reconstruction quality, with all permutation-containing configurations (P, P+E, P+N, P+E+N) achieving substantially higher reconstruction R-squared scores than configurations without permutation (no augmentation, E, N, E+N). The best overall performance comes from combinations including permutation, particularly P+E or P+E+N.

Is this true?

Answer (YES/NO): YES